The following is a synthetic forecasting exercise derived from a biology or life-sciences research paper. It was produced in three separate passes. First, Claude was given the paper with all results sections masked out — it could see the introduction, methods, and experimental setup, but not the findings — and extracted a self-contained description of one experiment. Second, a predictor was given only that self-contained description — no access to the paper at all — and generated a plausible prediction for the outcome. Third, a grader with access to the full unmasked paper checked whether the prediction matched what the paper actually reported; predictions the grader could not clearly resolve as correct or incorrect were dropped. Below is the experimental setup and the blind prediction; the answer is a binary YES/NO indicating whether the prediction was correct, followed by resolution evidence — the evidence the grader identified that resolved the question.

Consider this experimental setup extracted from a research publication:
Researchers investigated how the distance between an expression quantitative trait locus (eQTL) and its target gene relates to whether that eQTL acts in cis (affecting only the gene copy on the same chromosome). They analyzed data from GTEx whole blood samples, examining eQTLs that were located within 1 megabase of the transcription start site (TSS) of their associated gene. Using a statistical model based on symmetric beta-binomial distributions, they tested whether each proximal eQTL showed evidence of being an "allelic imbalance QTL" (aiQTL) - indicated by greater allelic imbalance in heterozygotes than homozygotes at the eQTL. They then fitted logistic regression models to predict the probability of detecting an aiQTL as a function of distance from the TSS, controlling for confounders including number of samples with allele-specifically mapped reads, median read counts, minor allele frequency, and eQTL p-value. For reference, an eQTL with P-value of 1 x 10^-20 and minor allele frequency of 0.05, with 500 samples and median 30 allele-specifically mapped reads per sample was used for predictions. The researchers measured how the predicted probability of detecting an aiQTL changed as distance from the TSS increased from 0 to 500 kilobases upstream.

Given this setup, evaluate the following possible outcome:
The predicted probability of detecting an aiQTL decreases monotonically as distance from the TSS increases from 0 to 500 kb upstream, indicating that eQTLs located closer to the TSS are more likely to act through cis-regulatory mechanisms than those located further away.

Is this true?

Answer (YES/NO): YES